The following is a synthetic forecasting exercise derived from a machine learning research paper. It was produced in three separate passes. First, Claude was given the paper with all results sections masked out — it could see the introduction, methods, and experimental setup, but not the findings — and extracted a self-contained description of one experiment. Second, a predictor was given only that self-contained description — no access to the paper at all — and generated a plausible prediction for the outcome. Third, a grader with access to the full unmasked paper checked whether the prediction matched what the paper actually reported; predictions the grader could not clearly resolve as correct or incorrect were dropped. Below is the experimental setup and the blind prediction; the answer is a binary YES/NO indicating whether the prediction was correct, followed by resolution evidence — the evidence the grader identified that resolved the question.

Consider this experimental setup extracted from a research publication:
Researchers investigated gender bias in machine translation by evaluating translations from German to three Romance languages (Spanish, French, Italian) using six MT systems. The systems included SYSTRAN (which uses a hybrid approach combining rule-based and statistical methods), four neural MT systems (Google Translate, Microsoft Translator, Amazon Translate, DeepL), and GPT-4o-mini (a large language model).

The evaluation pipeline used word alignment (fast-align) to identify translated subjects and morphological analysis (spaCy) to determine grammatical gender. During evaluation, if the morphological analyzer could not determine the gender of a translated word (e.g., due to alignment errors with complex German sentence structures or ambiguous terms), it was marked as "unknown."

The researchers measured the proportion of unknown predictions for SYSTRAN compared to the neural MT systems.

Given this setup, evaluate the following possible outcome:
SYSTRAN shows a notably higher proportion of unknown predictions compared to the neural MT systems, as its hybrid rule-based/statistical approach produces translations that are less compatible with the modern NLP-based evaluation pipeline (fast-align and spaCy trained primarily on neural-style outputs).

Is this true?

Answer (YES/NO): NO